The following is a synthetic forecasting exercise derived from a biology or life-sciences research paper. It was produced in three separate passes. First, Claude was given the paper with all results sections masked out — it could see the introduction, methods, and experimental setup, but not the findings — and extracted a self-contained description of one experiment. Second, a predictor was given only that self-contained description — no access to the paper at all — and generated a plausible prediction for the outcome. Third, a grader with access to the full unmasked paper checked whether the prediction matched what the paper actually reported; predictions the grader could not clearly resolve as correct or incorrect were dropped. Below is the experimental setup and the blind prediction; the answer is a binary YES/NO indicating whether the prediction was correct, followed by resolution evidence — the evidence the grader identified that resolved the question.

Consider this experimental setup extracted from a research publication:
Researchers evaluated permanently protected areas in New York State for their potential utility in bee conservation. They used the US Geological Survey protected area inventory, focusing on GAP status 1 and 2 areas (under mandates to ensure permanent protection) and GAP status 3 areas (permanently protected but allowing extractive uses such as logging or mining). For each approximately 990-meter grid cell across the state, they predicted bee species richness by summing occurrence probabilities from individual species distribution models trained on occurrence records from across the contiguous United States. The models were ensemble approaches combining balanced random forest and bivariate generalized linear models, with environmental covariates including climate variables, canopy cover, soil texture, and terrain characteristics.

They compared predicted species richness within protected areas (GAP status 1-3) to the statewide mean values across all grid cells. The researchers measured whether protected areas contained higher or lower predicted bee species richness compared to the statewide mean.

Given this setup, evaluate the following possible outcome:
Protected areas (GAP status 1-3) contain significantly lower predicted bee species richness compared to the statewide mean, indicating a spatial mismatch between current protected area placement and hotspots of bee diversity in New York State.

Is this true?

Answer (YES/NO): NO